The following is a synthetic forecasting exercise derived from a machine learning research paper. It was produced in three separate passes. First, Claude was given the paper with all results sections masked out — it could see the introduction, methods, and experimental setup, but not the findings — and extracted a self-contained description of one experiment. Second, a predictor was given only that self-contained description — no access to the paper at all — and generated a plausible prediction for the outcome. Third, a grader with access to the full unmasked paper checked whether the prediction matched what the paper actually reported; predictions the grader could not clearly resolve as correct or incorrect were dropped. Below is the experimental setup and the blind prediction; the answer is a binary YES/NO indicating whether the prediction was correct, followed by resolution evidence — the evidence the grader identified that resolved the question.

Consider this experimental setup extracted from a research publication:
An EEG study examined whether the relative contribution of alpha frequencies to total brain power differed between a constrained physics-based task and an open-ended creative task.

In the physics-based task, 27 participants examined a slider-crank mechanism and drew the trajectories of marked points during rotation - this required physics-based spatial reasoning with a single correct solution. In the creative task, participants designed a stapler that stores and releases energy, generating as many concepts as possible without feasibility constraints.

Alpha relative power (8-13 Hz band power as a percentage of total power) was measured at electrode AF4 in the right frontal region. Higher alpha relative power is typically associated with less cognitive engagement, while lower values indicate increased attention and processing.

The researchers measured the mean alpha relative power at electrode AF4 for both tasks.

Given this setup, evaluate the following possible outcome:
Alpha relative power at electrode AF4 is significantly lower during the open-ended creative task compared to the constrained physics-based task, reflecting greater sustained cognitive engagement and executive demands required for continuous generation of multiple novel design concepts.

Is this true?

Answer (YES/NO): NO